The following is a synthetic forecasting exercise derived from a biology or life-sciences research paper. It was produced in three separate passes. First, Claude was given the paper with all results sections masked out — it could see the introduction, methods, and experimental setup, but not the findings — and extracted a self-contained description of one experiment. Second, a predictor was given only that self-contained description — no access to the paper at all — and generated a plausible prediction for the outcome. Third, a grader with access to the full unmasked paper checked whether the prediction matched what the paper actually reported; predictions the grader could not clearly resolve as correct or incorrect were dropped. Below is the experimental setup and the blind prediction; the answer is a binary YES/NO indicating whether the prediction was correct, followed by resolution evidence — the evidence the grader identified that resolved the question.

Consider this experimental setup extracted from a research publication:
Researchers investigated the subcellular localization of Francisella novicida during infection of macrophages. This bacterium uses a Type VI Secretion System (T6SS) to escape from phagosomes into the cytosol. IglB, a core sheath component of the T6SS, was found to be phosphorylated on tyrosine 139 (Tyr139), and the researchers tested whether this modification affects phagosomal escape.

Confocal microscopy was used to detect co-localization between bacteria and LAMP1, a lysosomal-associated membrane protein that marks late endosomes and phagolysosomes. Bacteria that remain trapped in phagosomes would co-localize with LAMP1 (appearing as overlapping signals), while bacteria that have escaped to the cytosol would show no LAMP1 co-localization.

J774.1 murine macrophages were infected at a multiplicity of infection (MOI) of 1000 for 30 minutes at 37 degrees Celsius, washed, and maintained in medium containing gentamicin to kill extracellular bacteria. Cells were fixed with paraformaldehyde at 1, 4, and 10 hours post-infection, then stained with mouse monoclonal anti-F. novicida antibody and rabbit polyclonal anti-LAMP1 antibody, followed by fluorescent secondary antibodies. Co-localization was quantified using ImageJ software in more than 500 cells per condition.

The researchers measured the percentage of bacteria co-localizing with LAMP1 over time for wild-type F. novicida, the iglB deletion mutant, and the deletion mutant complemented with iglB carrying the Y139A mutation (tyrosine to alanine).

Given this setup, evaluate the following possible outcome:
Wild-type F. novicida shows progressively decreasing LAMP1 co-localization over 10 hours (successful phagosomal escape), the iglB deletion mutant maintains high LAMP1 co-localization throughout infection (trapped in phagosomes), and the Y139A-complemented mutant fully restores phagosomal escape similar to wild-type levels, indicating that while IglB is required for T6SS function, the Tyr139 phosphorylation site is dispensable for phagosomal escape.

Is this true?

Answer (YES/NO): NO